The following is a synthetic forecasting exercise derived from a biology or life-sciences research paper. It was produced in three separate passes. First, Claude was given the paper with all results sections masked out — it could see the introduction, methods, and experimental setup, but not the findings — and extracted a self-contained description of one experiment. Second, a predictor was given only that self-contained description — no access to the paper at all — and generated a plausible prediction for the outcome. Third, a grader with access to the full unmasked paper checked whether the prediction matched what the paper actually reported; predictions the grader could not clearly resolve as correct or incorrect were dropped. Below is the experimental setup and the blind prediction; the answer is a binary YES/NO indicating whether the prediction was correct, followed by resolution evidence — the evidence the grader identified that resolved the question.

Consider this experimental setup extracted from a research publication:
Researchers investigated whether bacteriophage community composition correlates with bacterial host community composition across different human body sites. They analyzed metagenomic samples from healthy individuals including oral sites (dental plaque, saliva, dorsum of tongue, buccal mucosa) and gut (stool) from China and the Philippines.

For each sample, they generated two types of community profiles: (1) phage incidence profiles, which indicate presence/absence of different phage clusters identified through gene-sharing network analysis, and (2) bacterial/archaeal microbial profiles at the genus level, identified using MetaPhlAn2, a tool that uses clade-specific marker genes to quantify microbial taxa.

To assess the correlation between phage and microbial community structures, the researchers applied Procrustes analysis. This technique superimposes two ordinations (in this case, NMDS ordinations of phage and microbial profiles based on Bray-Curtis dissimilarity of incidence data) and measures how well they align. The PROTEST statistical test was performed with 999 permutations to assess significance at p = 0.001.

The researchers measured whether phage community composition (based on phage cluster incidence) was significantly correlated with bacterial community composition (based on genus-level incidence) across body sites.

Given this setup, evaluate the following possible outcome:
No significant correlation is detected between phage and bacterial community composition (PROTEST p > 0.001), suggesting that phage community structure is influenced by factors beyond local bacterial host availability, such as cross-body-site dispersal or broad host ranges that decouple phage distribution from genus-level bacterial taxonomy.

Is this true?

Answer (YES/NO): NO